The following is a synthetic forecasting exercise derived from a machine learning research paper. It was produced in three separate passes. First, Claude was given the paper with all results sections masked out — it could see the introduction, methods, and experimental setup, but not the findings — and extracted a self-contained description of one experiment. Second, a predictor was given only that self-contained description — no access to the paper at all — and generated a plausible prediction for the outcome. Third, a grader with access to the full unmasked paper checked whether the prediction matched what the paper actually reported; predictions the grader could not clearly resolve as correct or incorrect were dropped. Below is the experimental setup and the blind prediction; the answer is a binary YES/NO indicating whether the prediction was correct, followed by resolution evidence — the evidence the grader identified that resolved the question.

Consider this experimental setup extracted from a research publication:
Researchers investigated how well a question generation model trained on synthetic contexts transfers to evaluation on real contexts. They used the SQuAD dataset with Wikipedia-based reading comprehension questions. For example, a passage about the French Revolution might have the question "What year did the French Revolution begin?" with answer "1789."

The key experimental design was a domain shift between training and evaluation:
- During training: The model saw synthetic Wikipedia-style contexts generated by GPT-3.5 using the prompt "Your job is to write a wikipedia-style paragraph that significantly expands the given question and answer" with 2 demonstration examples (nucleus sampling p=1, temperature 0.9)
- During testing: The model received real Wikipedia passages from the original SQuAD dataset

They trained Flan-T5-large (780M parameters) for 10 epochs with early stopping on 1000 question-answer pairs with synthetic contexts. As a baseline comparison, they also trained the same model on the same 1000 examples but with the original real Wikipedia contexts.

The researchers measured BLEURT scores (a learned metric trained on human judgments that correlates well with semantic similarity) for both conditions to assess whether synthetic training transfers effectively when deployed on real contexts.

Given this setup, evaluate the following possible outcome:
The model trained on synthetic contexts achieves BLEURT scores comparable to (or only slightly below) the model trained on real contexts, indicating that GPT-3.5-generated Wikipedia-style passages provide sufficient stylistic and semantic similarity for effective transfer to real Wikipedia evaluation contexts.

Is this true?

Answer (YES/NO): YES